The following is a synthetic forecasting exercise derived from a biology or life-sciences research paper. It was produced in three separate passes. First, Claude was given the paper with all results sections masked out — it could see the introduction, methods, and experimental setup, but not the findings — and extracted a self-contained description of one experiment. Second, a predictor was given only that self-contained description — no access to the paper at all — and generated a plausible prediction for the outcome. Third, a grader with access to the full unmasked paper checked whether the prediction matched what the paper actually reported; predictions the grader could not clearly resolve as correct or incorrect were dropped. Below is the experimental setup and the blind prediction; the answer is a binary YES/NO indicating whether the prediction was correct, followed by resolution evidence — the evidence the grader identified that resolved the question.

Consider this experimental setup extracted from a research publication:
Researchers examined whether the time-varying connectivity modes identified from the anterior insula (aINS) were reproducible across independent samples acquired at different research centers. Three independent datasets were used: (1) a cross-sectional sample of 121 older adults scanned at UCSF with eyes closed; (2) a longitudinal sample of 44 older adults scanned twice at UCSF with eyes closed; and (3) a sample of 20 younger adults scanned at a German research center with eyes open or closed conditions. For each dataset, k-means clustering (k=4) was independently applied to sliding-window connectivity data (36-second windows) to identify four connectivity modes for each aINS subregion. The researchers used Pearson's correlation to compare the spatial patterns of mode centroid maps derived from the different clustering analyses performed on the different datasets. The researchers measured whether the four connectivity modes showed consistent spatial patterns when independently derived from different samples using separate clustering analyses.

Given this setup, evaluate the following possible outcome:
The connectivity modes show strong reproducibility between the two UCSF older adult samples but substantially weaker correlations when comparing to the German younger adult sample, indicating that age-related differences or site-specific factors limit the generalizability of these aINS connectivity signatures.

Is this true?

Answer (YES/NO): NO